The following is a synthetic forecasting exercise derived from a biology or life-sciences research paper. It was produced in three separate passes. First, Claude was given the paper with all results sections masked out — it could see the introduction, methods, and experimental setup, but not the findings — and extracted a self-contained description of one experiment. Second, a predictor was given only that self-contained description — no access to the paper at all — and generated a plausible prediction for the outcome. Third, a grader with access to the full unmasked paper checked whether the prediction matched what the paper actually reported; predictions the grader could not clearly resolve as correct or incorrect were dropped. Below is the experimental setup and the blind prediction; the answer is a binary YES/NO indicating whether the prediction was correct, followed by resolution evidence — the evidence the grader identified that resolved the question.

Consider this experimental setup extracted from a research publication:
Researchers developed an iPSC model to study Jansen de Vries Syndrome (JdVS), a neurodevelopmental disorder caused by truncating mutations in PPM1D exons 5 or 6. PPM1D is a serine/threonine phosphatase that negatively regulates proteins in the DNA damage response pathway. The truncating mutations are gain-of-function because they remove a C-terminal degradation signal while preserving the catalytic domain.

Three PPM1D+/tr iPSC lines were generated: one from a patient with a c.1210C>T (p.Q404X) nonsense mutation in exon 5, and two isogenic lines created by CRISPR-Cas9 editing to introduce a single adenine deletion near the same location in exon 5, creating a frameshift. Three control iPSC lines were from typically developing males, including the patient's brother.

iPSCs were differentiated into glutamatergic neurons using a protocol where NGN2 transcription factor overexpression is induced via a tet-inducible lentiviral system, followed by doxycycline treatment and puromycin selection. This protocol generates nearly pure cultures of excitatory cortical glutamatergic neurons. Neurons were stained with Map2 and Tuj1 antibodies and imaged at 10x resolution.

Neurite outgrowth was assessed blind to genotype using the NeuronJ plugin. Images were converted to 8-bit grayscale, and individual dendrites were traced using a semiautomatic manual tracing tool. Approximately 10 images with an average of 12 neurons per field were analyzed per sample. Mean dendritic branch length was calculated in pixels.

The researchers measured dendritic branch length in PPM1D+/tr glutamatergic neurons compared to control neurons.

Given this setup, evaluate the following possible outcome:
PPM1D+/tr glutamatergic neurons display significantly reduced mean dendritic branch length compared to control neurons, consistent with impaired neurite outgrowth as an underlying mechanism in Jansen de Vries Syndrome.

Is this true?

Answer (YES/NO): YES